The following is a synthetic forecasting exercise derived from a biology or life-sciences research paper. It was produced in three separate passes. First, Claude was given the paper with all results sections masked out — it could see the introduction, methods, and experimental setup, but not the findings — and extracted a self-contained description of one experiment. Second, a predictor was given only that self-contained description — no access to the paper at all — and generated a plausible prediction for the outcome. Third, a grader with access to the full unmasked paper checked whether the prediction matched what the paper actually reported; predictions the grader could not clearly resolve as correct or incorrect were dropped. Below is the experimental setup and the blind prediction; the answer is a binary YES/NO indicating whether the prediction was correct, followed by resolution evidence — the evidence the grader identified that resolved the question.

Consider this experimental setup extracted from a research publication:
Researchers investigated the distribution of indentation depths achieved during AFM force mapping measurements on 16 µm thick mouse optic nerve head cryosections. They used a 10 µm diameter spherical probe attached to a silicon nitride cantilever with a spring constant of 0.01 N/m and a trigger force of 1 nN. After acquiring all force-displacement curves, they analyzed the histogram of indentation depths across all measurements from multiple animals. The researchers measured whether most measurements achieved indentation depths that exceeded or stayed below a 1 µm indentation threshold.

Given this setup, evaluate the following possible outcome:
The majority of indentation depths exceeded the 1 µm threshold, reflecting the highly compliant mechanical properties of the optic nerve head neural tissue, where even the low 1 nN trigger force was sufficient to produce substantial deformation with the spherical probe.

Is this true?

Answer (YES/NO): NO